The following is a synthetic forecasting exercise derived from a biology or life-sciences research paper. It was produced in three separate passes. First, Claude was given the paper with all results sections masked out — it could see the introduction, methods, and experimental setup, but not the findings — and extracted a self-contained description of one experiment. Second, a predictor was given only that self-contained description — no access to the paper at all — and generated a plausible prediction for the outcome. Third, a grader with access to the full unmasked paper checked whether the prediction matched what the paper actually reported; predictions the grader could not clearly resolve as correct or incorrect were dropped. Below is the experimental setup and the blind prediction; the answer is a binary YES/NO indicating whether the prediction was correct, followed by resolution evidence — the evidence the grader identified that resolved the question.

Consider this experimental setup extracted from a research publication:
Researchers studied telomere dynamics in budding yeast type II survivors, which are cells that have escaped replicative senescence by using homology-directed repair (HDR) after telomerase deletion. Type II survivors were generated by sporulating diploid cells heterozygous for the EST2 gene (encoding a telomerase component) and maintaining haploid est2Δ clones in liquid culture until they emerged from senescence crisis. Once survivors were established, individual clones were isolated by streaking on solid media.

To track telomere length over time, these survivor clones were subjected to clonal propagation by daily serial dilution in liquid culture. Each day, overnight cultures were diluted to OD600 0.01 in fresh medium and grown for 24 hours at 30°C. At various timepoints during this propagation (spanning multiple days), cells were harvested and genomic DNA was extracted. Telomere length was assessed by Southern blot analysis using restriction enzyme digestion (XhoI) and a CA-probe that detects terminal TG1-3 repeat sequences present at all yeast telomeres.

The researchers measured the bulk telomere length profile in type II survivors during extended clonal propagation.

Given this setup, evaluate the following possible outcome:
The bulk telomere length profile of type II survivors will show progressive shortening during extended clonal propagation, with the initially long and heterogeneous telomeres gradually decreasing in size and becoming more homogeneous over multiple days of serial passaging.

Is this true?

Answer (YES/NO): NO